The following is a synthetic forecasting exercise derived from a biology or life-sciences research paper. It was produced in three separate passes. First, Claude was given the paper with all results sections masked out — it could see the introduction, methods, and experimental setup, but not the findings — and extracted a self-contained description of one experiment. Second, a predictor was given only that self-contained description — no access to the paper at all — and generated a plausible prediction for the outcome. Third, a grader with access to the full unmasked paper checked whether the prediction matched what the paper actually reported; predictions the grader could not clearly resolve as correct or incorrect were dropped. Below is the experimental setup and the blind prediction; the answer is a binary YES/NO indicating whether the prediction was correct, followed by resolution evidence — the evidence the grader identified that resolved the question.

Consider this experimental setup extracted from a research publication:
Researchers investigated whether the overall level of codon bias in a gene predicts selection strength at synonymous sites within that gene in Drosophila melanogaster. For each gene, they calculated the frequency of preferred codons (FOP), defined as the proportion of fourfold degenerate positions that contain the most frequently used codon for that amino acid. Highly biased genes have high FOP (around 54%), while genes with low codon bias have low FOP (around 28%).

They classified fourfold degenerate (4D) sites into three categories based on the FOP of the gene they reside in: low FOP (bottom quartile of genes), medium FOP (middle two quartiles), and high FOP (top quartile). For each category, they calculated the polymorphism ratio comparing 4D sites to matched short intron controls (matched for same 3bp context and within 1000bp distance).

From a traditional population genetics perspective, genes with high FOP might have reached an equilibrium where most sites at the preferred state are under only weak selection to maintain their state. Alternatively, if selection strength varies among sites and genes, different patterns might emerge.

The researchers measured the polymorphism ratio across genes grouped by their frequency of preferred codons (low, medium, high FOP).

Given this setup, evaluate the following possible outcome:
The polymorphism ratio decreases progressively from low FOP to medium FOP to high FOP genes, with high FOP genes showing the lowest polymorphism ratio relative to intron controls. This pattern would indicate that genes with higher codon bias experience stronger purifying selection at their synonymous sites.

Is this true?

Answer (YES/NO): NO